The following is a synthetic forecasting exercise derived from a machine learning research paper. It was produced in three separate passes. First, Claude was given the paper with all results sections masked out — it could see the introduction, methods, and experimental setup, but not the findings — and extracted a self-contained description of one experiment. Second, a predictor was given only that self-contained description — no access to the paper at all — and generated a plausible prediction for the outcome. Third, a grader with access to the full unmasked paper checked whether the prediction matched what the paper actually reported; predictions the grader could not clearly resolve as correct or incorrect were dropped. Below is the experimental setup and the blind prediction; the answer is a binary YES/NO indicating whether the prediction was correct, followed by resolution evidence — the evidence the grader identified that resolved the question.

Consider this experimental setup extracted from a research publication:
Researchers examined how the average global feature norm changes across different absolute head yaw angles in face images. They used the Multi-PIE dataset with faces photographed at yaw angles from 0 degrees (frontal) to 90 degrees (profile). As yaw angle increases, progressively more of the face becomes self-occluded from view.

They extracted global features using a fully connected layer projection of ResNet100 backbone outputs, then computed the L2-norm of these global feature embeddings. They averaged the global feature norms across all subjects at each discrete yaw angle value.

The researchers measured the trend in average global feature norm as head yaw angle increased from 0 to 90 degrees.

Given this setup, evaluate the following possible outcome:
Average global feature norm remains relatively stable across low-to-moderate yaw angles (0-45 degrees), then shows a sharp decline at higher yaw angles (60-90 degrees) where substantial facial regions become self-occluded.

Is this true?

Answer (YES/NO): NO